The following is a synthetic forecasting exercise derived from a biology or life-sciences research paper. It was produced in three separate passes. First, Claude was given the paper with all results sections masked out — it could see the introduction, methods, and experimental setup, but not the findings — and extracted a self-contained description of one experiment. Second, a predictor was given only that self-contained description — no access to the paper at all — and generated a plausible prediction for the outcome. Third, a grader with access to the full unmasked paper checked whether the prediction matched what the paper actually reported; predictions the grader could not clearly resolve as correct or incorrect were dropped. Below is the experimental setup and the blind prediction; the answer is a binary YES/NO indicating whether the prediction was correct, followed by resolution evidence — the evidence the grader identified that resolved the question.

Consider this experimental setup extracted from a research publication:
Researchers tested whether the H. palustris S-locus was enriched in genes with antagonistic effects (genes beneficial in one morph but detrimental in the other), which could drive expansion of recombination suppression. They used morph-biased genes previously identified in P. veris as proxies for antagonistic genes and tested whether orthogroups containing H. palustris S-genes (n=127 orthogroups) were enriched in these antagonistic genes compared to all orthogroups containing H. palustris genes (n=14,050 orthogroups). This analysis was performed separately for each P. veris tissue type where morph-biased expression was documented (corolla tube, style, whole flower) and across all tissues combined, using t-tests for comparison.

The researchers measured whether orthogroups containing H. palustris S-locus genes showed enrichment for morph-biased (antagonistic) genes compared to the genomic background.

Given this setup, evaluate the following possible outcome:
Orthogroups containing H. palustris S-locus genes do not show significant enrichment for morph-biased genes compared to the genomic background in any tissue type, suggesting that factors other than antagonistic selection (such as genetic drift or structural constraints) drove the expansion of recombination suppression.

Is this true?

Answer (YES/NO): YES